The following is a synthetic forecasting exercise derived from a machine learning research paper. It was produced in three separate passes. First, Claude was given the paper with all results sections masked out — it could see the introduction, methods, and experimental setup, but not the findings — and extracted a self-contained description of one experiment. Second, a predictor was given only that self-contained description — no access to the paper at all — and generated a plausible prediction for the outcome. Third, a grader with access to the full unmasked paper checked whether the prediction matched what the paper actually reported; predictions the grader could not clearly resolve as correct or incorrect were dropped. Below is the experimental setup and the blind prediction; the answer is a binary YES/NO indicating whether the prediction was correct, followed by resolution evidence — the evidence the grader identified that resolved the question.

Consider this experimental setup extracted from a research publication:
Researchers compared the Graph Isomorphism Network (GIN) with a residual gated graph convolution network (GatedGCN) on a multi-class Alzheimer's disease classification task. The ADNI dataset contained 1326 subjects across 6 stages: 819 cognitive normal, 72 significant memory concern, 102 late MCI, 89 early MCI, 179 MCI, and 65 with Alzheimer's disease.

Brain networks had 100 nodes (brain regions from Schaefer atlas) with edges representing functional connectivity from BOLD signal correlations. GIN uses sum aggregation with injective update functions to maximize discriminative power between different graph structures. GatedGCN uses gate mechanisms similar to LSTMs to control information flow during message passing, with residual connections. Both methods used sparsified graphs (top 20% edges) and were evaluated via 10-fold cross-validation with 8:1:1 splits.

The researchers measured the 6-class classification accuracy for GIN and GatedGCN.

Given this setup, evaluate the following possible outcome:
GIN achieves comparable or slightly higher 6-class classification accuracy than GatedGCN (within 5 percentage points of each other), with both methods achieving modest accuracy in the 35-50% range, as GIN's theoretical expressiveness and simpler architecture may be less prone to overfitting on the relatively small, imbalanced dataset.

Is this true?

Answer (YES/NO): NO